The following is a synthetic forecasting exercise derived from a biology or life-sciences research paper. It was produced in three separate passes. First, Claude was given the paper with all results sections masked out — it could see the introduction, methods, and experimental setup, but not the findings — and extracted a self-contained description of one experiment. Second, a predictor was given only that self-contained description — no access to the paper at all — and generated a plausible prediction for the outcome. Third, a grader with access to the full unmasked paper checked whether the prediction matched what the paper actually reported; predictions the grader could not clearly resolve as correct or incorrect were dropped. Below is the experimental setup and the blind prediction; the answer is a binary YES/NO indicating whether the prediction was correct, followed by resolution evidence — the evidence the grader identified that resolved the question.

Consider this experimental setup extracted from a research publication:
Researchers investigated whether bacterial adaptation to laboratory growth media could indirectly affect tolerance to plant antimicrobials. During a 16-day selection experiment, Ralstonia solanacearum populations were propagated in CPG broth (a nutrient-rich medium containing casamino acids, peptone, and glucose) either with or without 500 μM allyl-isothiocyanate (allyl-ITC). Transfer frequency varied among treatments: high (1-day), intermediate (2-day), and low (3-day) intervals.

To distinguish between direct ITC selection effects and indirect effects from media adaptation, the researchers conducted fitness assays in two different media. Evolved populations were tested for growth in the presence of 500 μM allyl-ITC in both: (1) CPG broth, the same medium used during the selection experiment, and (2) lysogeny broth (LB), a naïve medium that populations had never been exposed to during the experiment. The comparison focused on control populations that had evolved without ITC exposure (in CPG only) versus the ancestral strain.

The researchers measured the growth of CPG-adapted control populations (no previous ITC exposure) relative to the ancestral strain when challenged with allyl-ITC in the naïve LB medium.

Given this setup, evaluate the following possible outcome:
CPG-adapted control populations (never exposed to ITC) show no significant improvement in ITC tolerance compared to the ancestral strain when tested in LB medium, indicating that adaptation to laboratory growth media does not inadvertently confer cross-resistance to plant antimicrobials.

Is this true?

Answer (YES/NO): YES